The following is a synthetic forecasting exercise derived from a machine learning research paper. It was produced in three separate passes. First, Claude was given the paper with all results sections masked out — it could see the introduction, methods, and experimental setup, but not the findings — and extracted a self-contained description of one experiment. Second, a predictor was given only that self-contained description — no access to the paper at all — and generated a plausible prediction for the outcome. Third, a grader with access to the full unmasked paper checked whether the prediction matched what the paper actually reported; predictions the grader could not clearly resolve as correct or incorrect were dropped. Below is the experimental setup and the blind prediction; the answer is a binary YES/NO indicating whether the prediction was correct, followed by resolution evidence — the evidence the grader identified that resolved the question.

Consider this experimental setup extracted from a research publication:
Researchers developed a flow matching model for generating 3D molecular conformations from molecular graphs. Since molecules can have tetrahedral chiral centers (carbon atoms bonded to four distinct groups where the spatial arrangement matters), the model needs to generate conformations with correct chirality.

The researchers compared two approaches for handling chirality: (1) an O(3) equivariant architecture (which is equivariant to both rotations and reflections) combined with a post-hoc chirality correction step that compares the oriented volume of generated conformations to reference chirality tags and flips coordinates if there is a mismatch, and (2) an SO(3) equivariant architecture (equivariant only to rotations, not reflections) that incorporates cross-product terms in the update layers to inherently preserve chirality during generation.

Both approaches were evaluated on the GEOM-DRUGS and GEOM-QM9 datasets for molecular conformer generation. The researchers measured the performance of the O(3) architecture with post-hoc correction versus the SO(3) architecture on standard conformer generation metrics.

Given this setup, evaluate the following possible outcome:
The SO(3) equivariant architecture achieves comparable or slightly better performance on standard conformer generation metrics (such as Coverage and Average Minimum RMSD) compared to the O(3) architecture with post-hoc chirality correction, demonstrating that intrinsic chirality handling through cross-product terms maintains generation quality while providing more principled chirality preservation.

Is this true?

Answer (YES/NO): NO